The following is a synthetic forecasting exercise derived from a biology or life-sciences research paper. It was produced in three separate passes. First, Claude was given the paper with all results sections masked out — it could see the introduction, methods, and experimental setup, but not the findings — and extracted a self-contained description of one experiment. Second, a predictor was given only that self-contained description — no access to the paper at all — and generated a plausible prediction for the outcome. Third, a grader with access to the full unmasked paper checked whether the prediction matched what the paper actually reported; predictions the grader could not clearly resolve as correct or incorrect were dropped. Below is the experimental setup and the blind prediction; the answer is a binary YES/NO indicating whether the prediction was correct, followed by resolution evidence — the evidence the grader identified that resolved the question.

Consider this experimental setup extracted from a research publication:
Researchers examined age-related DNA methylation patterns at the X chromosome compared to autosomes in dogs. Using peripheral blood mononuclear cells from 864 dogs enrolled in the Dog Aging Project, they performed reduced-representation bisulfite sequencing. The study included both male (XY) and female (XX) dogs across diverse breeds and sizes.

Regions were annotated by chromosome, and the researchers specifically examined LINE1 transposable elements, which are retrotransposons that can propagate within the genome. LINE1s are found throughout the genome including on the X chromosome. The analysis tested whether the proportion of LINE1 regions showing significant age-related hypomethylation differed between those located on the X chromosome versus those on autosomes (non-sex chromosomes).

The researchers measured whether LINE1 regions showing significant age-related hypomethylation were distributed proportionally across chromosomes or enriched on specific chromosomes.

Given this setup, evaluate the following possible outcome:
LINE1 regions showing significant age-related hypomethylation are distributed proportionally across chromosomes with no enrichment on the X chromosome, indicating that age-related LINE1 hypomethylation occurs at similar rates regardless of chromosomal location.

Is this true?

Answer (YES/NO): NO